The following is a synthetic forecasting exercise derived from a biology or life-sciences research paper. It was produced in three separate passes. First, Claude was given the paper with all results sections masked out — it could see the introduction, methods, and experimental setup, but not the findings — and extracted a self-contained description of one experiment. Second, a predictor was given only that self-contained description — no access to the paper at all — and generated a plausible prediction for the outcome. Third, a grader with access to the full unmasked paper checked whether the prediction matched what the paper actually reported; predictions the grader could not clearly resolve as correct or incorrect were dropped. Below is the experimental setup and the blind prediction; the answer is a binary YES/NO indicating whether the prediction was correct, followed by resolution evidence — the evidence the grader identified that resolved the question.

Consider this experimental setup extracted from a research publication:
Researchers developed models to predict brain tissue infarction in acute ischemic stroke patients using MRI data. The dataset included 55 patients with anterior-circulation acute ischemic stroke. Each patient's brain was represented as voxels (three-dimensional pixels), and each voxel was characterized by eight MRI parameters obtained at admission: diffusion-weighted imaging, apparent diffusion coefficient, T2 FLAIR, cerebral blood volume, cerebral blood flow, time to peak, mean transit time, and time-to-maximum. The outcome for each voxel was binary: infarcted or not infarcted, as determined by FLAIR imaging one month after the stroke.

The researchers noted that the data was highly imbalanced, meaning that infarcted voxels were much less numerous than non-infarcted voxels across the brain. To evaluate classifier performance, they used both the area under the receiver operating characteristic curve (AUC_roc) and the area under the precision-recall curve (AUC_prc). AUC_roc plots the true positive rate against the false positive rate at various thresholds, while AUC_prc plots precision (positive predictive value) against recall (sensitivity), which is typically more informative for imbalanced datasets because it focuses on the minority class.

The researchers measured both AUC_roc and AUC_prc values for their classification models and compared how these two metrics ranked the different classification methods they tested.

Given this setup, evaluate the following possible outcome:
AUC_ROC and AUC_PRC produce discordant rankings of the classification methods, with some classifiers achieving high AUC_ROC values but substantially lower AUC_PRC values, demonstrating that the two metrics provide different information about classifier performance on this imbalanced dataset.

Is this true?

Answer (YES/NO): YES